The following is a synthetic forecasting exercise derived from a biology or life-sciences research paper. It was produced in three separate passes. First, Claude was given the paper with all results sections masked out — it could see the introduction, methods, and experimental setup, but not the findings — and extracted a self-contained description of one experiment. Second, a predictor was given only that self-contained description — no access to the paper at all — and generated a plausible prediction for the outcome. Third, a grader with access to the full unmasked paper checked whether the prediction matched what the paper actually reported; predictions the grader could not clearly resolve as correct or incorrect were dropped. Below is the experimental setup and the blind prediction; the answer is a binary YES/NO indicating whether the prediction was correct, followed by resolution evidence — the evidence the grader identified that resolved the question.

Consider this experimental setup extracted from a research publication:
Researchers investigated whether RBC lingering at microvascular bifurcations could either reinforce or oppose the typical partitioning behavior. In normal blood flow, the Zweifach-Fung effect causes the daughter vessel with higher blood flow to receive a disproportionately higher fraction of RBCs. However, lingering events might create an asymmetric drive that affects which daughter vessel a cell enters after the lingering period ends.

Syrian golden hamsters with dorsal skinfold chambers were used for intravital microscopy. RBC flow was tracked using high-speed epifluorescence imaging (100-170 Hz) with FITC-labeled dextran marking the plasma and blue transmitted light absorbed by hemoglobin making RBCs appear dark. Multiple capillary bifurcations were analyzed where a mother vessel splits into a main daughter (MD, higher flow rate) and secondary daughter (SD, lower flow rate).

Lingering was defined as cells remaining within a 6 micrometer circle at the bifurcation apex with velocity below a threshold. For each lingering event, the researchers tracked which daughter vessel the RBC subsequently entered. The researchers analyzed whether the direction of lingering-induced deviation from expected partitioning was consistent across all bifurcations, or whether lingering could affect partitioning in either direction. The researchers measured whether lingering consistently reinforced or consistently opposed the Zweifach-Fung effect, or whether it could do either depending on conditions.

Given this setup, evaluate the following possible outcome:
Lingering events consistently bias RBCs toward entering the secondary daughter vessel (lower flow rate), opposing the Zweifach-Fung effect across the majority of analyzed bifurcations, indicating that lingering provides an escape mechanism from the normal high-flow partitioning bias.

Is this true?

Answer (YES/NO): NO